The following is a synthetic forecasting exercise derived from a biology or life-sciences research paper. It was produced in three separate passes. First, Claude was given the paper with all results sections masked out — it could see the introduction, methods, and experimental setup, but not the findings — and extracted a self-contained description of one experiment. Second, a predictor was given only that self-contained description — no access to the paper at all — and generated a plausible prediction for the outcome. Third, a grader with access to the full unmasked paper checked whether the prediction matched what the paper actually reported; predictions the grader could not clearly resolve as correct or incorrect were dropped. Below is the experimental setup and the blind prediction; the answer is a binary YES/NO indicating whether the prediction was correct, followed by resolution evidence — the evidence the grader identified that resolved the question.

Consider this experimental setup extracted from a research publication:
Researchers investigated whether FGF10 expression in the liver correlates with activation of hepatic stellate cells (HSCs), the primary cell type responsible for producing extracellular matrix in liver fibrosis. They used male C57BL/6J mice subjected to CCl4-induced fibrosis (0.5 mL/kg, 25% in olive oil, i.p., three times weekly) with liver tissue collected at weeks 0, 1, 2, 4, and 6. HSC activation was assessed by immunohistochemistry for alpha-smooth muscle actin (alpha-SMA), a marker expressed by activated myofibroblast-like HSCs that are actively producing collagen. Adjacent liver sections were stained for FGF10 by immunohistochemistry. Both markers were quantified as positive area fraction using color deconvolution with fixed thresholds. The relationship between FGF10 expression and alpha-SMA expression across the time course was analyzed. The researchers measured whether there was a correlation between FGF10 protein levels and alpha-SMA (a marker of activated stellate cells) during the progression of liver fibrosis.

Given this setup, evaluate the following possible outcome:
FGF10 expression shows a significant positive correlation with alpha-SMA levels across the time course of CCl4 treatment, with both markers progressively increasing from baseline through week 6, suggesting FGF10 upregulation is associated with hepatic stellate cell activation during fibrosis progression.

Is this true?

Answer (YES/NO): NO